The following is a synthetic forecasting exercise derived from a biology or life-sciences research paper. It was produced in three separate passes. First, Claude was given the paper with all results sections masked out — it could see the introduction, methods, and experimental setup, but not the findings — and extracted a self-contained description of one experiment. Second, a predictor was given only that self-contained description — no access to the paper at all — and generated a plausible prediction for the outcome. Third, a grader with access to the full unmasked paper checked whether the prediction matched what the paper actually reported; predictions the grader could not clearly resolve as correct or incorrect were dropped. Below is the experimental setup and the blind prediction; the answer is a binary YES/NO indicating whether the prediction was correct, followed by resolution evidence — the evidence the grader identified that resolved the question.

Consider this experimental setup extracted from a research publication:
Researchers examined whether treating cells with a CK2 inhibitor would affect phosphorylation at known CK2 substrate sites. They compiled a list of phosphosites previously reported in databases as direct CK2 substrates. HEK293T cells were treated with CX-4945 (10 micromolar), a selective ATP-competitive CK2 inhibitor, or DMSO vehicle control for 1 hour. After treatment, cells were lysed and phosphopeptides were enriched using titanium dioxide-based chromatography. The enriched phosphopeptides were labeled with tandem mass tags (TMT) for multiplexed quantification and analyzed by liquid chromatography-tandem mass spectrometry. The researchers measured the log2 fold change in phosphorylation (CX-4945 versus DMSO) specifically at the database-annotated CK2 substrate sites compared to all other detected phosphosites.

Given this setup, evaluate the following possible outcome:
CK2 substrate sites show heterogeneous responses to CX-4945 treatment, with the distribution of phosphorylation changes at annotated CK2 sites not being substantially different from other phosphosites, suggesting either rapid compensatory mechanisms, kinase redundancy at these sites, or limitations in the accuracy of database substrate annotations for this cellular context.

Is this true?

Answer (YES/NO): NO